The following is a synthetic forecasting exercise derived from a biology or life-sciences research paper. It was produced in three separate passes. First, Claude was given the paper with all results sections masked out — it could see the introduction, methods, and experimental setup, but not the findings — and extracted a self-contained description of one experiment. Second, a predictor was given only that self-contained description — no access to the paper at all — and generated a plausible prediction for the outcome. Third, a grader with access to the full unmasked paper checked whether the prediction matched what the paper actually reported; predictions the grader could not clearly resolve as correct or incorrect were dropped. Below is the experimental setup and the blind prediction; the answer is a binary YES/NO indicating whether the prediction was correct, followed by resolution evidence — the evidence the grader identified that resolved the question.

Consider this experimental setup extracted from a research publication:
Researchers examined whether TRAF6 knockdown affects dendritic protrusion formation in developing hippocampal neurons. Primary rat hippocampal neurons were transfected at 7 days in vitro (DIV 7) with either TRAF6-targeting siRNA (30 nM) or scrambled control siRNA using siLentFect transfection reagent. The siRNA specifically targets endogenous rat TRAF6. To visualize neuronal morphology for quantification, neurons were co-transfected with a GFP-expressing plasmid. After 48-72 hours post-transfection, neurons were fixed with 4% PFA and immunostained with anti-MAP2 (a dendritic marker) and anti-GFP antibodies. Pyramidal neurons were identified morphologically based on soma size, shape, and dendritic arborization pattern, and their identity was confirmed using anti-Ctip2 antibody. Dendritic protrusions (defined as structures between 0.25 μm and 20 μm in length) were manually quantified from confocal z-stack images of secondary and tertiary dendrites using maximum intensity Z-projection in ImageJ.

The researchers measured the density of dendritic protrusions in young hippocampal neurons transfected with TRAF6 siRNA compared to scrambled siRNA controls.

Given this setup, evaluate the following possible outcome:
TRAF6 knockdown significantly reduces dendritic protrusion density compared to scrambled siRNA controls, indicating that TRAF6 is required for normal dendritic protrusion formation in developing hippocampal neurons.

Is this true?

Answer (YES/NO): YES